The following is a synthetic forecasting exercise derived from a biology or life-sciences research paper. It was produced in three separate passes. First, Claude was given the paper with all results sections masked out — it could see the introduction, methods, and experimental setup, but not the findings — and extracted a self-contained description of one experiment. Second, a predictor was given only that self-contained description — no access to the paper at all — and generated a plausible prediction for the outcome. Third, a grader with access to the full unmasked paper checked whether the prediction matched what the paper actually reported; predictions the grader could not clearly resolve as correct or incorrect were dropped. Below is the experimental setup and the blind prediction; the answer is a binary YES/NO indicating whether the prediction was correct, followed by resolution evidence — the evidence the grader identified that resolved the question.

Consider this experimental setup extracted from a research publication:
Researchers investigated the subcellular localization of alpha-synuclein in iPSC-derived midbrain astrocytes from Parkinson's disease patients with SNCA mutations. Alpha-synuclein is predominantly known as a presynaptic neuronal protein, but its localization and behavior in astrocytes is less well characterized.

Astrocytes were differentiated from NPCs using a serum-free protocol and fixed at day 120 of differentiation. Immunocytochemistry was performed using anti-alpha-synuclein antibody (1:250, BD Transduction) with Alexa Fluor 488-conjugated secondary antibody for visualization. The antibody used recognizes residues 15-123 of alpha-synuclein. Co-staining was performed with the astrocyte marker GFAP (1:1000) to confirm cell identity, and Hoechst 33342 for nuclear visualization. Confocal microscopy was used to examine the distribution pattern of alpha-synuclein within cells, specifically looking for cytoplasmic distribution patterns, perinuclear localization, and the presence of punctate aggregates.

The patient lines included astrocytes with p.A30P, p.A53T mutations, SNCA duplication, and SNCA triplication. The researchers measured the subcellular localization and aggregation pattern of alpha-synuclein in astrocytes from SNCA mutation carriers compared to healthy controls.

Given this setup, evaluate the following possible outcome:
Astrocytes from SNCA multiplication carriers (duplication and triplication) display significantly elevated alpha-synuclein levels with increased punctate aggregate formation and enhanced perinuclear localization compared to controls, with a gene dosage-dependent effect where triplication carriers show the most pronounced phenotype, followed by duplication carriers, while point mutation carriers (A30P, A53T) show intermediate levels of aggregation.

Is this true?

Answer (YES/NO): NO